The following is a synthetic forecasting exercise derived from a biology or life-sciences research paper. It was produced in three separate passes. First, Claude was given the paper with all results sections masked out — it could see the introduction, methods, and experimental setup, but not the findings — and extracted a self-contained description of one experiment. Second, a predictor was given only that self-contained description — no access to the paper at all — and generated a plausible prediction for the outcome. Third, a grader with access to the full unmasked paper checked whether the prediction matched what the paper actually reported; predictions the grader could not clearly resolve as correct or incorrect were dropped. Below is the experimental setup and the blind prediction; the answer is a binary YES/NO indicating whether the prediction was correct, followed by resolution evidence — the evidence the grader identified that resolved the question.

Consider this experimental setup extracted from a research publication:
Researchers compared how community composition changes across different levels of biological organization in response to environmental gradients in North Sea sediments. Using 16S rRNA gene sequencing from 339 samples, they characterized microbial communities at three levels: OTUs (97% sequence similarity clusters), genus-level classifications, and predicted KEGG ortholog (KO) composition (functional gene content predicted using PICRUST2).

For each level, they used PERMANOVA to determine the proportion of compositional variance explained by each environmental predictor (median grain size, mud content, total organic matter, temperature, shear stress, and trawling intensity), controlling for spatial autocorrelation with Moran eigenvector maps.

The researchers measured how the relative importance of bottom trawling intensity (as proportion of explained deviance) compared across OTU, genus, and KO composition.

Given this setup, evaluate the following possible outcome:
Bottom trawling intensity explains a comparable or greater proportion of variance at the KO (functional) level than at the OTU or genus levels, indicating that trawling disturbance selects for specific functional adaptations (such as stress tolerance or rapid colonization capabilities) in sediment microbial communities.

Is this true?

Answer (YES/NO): NO